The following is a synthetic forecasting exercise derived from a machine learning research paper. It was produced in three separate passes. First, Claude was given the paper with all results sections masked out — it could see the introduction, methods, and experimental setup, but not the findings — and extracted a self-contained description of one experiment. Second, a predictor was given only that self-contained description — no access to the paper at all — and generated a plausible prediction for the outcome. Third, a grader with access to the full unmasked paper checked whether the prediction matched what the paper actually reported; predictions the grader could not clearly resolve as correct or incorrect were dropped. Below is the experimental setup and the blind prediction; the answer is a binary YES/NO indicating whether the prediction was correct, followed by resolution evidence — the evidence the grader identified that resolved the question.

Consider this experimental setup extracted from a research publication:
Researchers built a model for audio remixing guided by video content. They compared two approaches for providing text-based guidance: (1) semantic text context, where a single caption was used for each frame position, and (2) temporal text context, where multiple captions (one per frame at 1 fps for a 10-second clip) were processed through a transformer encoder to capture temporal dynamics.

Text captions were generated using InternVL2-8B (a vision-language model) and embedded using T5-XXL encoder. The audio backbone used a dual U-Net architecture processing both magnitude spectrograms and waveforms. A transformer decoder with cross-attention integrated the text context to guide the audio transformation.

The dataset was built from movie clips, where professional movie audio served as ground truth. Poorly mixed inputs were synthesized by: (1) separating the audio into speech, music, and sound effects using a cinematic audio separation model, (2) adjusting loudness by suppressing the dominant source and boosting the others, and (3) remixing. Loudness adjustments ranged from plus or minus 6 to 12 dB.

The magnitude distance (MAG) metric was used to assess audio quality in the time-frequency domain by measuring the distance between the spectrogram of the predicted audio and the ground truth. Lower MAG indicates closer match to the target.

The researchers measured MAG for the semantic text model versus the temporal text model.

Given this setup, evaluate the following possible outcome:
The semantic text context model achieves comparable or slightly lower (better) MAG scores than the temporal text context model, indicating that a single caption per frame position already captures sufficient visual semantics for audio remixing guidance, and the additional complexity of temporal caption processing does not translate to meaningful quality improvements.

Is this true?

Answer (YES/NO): NO